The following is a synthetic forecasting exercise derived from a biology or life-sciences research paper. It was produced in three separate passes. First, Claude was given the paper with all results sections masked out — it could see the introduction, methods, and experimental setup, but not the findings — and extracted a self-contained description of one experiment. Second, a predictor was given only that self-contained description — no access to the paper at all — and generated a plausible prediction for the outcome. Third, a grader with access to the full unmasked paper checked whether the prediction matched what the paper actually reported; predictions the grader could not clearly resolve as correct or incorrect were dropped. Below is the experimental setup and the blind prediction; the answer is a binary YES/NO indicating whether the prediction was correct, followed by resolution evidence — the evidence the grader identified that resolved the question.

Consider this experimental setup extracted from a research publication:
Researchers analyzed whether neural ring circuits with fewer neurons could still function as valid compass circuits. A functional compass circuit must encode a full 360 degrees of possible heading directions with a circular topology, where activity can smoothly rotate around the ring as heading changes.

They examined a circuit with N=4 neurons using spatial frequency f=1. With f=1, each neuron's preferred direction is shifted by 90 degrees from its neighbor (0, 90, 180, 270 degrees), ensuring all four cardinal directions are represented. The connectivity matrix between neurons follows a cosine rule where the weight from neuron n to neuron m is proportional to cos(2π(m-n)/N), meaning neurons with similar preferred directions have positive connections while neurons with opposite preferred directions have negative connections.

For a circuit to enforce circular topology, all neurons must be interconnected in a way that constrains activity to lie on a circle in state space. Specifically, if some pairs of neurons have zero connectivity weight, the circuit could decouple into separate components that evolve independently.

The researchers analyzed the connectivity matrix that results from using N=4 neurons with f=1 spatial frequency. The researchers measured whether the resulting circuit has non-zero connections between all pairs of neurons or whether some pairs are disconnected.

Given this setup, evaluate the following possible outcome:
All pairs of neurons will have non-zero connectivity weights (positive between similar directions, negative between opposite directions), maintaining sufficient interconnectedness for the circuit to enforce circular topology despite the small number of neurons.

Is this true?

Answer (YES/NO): NO